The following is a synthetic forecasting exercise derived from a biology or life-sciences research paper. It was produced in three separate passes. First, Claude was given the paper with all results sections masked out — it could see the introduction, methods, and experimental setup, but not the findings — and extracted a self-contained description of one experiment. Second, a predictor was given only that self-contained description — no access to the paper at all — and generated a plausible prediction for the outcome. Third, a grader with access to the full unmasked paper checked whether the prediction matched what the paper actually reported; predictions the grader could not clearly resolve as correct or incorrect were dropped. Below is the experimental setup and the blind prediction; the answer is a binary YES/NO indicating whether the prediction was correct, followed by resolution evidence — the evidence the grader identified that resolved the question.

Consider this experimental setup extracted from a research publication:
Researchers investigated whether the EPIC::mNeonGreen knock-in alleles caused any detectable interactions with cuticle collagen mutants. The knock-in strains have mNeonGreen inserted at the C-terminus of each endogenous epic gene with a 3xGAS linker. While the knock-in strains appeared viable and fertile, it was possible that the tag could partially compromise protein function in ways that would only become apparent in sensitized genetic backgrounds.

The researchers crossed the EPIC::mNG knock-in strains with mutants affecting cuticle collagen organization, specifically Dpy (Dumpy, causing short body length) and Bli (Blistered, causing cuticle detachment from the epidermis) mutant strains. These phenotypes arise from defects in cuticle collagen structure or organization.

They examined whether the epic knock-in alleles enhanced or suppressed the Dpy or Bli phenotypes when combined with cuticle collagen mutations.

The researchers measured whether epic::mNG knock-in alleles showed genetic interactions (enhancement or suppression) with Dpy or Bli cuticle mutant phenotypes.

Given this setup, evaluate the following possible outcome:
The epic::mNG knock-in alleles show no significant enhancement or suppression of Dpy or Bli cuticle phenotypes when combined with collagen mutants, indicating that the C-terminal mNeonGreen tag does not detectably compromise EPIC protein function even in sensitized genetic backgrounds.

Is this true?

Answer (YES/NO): YES